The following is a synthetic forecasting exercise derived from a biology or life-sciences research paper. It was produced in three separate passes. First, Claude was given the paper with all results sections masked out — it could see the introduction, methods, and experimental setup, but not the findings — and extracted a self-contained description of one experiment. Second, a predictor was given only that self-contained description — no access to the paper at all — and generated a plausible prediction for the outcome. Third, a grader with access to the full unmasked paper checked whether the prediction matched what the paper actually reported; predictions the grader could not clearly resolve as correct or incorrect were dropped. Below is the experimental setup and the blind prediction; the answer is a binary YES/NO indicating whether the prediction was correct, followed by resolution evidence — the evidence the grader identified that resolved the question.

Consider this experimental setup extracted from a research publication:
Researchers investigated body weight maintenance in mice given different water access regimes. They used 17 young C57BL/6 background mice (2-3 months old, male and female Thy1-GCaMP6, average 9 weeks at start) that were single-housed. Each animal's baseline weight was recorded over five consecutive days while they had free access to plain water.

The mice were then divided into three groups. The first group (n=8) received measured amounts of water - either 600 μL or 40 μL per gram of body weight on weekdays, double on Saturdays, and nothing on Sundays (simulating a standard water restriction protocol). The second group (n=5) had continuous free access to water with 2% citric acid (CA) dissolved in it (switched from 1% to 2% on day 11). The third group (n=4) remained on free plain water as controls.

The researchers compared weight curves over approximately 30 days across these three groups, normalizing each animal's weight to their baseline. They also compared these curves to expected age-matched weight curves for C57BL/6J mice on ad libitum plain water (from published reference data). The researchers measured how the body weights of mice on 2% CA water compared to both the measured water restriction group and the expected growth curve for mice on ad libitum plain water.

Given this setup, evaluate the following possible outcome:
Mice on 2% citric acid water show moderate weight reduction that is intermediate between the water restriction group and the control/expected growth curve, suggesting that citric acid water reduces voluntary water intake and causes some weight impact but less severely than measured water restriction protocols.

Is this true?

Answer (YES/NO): NO